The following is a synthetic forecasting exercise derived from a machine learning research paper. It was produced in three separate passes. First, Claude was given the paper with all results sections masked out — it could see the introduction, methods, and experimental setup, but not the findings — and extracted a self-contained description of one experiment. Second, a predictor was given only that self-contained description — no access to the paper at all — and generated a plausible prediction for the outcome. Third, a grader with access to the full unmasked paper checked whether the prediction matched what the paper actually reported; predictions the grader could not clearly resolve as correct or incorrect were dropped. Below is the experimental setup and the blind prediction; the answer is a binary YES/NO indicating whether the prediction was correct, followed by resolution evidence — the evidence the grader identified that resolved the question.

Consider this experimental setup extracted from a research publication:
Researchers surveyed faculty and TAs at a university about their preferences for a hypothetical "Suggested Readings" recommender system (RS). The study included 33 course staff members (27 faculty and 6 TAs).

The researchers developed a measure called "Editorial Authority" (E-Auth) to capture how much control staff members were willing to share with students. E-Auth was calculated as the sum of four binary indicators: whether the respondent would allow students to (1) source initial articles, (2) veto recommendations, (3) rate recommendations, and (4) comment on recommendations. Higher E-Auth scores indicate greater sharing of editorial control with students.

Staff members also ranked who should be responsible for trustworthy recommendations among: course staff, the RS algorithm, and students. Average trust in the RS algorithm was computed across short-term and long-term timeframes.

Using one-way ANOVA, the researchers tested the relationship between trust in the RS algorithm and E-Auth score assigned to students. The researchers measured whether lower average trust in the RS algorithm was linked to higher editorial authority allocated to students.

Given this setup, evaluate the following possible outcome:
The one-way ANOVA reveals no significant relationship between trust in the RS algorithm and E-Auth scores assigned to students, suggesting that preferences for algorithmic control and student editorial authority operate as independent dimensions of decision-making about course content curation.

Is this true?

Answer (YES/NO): NO